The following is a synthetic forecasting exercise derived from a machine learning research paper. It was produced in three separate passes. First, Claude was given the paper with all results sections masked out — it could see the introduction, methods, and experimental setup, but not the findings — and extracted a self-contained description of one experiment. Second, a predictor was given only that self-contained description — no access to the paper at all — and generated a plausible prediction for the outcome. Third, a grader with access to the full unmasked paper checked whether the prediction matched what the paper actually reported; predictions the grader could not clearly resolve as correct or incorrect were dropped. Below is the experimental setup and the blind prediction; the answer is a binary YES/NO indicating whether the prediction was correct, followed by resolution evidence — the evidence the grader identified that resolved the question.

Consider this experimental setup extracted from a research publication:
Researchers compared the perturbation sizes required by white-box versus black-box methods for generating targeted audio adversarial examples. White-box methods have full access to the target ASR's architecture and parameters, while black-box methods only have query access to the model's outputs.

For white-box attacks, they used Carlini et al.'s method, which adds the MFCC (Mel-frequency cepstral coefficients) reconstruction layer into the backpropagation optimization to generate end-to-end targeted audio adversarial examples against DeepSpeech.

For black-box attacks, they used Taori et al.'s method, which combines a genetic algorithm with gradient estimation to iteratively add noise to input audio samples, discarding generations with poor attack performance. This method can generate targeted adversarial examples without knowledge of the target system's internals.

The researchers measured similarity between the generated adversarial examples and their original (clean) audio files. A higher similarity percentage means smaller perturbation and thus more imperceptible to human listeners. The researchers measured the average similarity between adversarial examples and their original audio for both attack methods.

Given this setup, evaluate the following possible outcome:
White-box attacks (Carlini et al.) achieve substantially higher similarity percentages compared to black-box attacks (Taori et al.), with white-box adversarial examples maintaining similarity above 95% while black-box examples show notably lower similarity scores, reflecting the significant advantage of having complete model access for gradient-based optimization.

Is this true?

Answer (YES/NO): YES